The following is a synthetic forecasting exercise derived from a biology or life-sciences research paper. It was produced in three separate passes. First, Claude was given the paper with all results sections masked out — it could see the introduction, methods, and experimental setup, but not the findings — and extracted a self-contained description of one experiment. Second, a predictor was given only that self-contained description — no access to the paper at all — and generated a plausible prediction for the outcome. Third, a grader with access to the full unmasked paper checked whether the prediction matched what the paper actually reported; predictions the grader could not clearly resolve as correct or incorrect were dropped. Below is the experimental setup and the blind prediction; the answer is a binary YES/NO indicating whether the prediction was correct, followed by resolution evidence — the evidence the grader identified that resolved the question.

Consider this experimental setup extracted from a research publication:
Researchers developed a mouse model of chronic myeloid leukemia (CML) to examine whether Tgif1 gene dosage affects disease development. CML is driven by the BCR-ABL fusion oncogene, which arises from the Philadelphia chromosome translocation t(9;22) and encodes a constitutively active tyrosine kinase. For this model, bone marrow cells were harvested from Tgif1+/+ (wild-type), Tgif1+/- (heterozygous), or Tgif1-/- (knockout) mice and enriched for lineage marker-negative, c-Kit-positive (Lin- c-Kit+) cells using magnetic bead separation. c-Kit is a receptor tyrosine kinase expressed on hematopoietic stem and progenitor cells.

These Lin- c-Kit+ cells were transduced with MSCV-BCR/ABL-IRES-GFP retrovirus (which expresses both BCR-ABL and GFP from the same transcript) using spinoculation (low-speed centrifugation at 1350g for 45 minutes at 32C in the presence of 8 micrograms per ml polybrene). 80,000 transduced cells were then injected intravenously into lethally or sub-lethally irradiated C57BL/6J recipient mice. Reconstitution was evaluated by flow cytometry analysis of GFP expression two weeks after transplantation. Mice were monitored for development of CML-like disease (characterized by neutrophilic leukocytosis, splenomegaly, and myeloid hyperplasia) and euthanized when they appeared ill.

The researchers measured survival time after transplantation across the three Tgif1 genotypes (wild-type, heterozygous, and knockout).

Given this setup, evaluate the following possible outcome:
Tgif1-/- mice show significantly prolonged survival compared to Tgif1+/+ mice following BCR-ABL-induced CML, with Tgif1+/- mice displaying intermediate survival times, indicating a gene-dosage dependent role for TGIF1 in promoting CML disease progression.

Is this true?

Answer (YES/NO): NO